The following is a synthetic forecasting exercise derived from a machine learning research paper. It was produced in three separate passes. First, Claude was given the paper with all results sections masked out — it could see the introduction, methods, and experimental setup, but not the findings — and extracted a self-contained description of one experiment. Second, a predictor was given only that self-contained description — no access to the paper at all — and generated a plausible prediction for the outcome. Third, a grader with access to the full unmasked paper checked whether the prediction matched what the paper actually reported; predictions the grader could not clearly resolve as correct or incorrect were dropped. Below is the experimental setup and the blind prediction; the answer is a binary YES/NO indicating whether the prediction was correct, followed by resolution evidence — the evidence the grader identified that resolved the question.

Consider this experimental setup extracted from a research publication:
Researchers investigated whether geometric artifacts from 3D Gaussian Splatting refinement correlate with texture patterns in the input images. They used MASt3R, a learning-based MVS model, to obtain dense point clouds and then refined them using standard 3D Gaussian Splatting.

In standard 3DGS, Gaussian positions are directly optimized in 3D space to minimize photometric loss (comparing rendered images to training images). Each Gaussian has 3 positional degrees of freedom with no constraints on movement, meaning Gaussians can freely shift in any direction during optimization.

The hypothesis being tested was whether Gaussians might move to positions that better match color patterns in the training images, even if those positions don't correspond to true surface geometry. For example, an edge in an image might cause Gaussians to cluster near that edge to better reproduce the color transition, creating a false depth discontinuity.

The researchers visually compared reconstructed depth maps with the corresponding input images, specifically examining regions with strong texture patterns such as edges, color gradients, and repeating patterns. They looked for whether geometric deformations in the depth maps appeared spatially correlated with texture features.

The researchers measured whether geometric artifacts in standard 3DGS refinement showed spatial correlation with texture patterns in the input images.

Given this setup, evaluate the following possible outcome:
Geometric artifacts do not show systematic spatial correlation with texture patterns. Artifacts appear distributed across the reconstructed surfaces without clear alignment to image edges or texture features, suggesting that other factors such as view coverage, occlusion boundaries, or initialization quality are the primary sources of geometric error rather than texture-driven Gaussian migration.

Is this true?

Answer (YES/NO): NO